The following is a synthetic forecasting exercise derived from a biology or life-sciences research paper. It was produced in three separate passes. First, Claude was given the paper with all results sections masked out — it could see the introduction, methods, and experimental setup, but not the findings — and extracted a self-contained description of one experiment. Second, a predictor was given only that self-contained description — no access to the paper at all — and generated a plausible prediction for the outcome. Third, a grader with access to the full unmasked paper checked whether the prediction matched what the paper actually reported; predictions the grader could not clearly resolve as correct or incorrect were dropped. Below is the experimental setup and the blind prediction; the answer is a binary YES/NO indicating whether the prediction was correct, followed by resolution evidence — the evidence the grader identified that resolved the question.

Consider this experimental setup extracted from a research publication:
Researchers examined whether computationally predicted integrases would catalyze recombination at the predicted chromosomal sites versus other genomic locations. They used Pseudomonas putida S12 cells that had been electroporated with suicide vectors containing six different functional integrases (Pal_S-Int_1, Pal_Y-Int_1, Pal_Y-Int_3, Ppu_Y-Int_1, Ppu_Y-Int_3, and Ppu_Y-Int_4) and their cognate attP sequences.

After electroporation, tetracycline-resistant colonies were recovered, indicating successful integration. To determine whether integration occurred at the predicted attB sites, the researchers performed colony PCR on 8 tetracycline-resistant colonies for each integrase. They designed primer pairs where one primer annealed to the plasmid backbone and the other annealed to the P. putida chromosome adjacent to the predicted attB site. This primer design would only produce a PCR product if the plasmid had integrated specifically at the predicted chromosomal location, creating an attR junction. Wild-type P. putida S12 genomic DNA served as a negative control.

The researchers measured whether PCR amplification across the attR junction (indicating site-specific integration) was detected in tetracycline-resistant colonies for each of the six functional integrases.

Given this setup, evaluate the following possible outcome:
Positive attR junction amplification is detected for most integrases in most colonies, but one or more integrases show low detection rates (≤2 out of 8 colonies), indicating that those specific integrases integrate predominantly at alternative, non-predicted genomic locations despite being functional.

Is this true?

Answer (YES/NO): NO